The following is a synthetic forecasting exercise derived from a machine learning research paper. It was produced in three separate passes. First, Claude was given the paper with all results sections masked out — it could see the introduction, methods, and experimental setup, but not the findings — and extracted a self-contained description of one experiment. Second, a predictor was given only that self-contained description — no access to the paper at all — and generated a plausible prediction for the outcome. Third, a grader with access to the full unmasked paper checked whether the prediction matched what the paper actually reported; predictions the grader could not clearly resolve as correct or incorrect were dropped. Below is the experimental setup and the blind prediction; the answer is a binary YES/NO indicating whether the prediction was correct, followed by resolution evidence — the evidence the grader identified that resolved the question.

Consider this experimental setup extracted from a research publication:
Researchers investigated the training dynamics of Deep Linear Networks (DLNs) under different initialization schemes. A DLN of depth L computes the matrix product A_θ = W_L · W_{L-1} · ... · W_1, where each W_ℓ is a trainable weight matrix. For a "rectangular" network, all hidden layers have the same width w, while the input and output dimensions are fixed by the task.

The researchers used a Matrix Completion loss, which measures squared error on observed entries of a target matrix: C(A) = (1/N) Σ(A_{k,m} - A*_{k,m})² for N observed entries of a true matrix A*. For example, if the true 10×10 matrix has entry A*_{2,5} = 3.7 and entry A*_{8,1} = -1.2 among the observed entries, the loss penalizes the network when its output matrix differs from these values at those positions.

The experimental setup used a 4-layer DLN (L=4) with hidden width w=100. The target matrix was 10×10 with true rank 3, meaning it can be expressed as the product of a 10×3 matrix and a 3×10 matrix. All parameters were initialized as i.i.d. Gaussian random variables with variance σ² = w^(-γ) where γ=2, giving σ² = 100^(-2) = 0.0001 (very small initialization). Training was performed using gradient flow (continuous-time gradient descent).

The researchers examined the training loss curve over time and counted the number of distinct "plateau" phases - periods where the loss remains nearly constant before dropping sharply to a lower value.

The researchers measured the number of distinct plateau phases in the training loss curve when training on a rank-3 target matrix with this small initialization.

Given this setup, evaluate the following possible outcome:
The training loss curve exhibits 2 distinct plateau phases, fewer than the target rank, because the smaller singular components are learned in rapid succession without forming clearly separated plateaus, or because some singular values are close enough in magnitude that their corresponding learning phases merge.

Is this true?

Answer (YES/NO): NO